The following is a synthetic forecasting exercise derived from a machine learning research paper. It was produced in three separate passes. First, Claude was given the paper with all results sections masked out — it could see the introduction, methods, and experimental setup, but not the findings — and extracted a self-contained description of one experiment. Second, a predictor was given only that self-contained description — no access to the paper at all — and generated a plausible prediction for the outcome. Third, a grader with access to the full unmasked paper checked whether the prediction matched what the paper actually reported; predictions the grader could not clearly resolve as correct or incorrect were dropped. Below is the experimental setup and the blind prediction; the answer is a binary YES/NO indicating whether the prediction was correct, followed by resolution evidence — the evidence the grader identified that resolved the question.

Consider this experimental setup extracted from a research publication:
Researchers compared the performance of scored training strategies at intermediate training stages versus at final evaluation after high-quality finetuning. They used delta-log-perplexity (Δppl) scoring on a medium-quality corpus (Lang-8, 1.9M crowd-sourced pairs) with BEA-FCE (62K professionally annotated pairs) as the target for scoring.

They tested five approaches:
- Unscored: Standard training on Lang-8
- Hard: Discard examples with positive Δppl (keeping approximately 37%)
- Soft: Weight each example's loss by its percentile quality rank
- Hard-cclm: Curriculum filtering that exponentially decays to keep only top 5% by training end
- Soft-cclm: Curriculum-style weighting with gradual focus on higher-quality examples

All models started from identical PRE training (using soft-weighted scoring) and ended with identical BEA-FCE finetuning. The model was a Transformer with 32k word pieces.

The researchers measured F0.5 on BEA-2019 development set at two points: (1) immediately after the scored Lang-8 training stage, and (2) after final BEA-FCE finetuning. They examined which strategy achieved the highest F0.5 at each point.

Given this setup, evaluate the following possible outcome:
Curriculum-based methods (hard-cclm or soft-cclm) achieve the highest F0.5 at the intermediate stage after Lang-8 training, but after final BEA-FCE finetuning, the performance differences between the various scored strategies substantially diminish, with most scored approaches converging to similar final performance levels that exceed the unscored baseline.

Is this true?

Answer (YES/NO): NO